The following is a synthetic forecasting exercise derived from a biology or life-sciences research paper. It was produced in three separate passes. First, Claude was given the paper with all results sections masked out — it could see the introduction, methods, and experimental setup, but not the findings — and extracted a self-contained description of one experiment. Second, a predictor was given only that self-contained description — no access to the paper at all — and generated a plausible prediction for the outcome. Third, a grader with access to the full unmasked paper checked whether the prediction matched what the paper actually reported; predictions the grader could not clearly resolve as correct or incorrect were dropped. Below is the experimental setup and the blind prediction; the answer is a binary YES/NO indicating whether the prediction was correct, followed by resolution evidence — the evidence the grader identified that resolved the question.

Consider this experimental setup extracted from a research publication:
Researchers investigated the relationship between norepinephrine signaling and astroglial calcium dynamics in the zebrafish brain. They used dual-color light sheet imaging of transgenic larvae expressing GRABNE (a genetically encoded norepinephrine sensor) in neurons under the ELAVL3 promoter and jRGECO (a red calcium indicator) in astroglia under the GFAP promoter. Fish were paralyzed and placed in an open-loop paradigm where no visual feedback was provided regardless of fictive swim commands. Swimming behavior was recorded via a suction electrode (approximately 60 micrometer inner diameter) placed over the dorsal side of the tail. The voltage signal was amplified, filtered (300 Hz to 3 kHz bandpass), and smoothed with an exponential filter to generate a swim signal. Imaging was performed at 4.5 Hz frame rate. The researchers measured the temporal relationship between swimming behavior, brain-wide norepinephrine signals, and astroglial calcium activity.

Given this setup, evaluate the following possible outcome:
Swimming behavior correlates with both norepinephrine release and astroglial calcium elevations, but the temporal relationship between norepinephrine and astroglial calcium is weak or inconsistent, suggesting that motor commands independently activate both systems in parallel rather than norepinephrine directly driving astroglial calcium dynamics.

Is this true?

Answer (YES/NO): NO